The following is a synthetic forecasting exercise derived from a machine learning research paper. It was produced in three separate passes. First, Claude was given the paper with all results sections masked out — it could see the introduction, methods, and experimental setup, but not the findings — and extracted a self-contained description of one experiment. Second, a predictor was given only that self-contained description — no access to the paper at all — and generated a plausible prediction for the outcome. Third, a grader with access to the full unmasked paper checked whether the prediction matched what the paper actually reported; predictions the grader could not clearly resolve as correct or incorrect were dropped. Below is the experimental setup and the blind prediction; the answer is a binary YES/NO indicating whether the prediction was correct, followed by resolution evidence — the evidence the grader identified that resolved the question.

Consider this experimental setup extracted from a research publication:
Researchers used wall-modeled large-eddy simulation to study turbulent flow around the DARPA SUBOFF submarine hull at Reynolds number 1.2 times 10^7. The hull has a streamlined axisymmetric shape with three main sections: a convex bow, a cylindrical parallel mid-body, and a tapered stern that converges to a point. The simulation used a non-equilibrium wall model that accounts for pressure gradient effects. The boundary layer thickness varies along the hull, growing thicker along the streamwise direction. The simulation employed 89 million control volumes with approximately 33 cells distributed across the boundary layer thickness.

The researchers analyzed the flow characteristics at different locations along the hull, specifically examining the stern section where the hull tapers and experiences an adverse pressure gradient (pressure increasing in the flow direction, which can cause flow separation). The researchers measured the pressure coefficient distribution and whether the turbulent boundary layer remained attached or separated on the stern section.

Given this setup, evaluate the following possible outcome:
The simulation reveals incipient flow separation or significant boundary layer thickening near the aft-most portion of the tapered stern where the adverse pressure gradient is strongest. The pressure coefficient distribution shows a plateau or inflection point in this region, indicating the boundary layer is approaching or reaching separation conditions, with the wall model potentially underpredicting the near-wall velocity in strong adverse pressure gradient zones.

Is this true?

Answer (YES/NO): NO